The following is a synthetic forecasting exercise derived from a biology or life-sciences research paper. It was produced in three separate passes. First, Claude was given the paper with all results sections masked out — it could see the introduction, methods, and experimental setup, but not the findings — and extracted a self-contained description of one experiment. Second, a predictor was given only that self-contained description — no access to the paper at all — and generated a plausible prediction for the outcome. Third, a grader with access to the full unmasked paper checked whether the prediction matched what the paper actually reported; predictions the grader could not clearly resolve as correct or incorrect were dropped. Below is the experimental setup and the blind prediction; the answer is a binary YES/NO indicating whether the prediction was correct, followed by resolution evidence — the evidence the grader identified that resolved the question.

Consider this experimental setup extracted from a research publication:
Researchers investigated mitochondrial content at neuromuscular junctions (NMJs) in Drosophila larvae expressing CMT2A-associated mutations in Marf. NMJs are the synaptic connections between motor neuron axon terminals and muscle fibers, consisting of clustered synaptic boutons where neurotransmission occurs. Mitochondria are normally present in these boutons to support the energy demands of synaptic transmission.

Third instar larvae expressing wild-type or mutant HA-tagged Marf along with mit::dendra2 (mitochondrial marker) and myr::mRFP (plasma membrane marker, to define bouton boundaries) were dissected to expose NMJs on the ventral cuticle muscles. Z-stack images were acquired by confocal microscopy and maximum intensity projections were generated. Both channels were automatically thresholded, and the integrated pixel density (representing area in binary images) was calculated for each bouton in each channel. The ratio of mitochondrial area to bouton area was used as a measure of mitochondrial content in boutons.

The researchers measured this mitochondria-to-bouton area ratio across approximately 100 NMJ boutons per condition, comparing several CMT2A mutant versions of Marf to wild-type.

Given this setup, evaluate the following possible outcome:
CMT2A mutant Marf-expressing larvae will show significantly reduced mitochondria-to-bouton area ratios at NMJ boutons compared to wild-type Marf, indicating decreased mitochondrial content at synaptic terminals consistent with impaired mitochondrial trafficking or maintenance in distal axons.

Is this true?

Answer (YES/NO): YES